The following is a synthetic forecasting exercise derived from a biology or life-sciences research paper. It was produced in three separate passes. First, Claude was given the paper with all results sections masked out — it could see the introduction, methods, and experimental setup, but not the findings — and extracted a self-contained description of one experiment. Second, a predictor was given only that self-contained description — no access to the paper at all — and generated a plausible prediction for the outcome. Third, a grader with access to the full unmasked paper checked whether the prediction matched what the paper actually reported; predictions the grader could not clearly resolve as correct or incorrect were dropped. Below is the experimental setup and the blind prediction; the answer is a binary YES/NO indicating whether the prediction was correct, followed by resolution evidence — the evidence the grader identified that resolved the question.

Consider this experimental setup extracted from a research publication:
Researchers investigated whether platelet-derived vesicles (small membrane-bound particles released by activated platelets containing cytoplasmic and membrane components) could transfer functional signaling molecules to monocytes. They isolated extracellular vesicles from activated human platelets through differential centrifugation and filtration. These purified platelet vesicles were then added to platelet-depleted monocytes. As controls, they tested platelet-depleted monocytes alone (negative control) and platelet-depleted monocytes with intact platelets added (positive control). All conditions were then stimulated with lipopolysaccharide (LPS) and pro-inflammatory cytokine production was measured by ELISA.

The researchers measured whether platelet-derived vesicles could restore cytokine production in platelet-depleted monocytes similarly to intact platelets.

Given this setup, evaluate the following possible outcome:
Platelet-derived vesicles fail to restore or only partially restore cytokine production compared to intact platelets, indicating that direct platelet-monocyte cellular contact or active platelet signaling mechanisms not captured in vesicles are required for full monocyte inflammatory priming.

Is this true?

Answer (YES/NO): NO